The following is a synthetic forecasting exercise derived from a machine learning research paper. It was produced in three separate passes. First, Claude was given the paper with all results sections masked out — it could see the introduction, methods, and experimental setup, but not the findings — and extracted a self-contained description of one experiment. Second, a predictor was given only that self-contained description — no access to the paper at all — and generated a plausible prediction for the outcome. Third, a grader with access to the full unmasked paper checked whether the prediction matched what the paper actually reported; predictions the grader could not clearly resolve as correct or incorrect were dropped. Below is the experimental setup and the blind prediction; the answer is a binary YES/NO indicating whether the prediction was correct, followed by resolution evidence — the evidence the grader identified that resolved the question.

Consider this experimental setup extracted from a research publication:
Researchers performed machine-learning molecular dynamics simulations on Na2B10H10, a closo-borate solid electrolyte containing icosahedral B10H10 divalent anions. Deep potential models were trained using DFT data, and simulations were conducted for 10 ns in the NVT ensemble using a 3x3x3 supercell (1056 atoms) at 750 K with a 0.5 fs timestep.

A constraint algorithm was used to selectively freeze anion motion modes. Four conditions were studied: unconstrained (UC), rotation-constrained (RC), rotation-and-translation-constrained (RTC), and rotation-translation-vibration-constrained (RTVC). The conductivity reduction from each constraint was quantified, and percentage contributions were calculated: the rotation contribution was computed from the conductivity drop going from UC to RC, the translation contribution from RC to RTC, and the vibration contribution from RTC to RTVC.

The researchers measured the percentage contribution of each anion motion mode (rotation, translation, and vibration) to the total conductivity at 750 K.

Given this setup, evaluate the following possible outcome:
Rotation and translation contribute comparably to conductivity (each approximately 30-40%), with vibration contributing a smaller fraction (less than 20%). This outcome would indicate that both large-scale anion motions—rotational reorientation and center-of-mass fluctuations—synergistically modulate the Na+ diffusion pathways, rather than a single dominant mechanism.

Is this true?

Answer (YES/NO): NO